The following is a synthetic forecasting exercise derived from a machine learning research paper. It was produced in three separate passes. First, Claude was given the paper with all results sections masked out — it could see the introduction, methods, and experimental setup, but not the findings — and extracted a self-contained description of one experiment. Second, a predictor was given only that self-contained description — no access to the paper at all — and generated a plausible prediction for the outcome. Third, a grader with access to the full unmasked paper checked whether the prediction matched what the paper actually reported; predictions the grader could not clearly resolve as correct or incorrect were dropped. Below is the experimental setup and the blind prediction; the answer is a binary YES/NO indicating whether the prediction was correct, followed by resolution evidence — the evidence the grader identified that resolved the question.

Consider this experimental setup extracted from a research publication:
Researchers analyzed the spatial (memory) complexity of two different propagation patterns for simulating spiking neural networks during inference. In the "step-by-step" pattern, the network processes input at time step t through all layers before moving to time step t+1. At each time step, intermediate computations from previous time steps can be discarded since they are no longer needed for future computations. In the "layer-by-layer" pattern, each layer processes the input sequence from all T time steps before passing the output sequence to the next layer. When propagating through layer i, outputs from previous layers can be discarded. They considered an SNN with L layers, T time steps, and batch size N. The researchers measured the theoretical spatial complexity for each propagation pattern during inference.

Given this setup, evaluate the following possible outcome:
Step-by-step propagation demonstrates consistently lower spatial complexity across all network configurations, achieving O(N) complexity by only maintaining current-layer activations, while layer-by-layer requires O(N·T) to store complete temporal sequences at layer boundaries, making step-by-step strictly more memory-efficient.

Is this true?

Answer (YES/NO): NO